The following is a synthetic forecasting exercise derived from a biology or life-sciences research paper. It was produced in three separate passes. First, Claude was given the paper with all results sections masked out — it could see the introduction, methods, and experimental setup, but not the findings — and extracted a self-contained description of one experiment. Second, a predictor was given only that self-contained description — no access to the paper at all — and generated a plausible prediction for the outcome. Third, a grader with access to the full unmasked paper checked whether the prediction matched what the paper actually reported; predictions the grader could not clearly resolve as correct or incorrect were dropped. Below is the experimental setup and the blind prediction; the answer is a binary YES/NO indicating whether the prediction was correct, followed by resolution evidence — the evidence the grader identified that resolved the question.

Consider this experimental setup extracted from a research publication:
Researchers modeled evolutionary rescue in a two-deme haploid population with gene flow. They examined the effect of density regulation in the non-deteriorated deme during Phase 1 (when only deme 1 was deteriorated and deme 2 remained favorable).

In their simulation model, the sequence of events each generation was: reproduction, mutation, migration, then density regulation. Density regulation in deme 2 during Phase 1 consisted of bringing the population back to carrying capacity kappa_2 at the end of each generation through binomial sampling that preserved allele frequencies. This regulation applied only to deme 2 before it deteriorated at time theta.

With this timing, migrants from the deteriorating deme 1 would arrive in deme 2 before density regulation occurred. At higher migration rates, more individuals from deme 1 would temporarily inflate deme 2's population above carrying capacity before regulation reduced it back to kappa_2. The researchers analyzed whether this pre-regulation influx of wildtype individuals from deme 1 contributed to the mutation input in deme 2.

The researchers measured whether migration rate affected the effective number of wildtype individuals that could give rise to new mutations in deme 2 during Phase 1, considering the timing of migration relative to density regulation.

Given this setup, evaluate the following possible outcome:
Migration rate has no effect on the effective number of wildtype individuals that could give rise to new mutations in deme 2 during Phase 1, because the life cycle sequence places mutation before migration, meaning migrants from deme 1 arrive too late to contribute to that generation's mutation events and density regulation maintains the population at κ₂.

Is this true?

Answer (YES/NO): YES